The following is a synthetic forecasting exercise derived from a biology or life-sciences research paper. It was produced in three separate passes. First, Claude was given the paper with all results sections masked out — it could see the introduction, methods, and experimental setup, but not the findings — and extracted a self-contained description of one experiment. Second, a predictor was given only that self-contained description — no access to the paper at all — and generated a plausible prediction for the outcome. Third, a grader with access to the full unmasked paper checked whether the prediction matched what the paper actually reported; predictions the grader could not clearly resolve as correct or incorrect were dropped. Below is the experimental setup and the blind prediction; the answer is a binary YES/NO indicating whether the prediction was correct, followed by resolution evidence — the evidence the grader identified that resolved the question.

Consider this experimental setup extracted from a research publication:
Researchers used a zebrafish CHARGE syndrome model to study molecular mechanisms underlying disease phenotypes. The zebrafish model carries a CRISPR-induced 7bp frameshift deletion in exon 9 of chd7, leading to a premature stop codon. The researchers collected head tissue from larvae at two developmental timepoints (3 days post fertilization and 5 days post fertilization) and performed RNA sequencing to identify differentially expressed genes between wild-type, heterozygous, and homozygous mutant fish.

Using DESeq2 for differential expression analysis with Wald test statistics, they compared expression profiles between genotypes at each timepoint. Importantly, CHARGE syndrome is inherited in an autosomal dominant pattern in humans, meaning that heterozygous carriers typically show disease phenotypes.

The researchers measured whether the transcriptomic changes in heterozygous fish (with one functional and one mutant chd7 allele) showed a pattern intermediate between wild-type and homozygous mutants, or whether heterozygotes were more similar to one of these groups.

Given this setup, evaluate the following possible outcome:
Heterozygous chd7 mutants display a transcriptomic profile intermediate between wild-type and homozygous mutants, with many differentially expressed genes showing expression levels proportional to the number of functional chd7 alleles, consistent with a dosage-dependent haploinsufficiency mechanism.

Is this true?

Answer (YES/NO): NO